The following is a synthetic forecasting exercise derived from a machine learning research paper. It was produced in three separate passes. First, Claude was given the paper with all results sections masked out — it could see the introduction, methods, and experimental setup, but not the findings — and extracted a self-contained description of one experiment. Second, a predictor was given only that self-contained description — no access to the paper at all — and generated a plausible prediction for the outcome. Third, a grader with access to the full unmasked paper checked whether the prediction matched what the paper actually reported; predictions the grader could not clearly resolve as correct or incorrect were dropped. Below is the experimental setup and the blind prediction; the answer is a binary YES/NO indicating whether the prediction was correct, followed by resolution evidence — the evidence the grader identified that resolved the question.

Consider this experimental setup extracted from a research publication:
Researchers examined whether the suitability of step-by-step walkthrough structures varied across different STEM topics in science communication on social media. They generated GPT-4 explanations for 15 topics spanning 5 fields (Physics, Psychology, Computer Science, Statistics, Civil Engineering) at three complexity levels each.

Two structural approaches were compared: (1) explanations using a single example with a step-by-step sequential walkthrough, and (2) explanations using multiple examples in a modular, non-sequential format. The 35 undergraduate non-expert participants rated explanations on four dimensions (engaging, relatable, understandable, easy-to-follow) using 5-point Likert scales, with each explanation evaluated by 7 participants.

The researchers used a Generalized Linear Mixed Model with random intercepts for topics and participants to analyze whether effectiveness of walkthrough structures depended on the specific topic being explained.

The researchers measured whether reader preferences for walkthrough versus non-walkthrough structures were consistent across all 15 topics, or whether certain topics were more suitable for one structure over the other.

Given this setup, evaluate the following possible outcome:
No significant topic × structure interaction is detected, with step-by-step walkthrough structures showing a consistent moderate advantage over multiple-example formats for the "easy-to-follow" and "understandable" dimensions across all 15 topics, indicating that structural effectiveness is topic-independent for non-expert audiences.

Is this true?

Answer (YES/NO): NO